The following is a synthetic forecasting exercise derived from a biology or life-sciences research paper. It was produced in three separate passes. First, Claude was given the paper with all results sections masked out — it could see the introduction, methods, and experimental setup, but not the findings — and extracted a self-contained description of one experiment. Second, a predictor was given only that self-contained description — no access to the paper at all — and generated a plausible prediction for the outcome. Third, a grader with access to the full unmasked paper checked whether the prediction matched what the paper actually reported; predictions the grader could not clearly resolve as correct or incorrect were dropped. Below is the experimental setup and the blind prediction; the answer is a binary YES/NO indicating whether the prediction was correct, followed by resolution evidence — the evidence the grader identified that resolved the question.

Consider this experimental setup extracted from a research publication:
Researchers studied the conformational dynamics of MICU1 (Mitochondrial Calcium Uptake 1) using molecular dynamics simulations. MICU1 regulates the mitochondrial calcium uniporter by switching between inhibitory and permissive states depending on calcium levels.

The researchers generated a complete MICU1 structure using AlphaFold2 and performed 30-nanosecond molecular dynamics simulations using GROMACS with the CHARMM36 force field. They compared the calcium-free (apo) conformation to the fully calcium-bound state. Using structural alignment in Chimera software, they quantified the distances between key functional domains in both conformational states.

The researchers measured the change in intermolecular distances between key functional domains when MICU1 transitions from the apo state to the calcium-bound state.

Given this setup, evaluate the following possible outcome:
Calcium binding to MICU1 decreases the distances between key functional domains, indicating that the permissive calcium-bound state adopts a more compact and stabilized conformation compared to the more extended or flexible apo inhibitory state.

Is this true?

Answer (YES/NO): YES